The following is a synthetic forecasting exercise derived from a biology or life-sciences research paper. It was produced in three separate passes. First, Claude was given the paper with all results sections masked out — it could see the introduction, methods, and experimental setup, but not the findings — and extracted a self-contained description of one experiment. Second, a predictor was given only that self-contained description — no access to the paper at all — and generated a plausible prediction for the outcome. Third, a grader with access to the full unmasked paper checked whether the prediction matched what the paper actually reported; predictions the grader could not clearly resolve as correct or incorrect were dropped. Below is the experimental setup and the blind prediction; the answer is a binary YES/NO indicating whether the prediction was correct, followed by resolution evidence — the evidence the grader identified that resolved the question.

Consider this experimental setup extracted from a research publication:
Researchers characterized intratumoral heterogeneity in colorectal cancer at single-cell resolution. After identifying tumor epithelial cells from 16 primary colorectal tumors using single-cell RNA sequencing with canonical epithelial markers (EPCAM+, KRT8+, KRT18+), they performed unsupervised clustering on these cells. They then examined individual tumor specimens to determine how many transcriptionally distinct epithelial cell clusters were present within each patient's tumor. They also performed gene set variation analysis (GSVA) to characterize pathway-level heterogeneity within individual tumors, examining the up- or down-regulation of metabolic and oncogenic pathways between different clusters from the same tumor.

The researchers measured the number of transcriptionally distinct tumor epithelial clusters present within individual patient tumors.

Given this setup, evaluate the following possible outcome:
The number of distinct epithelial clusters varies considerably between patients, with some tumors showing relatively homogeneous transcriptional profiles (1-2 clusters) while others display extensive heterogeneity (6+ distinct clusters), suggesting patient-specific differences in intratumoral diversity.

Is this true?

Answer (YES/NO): NO